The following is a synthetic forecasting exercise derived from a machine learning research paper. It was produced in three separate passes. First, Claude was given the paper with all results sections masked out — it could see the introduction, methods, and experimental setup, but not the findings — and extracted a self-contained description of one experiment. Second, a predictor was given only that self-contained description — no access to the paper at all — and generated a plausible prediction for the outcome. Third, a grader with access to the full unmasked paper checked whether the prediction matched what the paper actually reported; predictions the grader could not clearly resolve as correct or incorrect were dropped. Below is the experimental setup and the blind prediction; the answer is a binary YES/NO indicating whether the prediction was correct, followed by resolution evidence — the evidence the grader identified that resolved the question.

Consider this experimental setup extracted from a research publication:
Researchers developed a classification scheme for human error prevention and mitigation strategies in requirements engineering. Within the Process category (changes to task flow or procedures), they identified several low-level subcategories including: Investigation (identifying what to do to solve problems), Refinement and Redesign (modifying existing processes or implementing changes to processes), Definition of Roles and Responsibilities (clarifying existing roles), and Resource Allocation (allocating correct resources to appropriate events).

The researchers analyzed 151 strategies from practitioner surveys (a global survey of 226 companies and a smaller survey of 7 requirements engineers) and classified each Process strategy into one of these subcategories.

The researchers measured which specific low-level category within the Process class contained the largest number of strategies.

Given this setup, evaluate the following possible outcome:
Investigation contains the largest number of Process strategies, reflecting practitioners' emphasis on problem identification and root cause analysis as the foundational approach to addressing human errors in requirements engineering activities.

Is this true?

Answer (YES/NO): NO